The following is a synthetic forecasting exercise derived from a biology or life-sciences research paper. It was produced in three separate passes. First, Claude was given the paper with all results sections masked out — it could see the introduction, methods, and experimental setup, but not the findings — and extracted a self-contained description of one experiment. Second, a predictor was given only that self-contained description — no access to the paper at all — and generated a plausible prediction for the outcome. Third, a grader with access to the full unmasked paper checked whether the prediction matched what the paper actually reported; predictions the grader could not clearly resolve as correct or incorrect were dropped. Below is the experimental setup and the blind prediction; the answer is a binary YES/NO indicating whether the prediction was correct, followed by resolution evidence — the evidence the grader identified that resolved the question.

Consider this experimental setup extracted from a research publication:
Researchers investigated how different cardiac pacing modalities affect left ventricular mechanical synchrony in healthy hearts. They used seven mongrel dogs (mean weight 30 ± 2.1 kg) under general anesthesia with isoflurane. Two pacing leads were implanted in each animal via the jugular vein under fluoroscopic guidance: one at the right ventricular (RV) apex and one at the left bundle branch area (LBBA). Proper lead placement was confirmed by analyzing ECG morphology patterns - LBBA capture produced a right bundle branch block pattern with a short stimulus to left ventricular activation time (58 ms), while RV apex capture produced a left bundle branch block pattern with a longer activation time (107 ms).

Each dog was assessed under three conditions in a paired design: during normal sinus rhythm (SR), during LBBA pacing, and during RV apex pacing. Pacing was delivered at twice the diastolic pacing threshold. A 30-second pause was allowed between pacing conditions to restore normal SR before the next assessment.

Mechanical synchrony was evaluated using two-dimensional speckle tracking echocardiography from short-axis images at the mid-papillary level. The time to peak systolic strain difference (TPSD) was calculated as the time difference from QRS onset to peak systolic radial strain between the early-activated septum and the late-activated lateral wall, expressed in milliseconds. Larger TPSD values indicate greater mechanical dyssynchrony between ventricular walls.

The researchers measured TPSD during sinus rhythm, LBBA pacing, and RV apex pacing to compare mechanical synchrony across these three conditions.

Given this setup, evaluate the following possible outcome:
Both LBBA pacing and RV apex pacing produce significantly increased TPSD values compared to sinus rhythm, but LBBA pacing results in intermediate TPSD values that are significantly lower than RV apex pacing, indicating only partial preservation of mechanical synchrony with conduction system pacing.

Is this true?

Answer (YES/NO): NO